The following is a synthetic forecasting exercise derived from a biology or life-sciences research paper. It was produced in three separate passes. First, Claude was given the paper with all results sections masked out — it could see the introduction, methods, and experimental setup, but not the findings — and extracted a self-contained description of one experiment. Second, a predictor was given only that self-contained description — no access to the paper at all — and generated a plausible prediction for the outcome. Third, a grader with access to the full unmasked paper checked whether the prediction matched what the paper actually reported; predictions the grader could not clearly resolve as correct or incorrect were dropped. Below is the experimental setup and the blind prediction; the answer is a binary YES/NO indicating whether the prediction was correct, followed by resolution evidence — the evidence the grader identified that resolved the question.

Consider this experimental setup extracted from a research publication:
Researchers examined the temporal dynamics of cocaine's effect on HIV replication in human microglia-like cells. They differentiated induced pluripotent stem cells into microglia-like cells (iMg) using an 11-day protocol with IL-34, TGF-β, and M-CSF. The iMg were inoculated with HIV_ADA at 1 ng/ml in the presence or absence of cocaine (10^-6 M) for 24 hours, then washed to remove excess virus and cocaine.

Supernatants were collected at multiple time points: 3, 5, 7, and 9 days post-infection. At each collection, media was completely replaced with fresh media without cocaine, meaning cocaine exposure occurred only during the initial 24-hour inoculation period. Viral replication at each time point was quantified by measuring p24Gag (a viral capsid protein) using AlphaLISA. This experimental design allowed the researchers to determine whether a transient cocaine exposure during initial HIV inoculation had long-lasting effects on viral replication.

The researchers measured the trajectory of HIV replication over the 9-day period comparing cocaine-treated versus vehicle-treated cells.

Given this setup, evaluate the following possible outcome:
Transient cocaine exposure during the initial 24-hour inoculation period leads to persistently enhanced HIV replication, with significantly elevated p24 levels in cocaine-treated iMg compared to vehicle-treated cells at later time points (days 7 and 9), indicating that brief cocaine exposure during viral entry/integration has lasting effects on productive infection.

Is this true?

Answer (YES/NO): YES